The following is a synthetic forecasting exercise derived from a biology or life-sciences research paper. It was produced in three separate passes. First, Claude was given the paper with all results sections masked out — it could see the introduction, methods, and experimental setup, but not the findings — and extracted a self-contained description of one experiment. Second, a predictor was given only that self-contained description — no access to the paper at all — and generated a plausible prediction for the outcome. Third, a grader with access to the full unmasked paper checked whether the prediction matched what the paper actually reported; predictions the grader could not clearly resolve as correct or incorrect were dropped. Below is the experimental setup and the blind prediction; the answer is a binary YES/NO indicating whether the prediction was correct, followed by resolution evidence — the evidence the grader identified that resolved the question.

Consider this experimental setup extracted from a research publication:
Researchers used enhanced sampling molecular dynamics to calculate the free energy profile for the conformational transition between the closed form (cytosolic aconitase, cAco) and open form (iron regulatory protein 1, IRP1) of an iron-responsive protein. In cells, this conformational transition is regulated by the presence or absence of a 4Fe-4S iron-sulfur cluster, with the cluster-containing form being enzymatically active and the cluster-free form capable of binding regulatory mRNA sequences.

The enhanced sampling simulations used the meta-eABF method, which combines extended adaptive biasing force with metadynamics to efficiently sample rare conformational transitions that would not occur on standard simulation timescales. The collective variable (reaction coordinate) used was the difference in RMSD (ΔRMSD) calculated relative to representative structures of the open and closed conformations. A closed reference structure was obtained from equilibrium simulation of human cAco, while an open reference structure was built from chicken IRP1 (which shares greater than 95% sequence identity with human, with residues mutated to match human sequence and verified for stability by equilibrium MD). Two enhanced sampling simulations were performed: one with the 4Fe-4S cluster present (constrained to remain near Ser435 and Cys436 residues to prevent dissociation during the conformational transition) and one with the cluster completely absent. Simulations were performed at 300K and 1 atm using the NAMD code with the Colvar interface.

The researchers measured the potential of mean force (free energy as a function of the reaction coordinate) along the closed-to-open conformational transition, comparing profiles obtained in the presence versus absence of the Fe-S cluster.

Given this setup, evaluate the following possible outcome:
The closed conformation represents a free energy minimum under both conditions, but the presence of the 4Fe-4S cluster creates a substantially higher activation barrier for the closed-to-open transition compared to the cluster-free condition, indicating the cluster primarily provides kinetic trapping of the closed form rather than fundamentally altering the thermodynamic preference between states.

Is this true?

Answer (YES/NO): NO